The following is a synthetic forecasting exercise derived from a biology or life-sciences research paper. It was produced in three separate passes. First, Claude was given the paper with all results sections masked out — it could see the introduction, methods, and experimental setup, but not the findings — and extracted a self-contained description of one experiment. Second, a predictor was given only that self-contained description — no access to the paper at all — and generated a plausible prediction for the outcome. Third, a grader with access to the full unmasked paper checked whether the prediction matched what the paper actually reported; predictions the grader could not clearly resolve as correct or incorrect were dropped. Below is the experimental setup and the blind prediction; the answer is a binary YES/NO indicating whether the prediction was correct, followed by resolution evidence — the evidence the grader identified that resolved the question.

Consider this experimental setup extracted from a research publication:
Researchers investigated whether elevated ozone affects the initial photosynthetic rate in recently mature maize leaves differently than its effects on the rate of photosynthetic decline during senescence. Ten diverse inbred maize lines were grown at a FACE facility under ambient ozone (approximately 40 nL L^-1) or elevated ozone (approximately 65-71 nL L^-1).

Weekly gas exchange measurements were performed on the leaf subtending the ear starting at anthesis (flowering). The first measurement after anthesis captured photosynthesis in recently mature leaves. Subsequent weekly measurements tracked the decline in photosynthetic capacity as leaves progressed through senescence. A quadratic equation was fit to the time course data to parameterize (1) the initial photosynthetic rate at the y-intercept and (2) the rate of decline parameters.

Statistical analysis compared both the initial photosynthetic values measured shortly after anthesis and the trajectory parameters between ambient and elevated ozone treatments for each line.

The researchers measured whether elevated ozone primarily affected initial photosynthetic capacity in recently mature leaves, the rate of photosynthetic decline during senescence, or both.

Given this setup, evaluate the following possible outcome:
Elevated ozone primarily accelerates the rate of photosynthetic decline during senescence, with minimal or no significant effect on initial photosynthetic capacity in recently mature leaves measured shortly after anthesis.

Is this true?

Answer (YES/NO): YES